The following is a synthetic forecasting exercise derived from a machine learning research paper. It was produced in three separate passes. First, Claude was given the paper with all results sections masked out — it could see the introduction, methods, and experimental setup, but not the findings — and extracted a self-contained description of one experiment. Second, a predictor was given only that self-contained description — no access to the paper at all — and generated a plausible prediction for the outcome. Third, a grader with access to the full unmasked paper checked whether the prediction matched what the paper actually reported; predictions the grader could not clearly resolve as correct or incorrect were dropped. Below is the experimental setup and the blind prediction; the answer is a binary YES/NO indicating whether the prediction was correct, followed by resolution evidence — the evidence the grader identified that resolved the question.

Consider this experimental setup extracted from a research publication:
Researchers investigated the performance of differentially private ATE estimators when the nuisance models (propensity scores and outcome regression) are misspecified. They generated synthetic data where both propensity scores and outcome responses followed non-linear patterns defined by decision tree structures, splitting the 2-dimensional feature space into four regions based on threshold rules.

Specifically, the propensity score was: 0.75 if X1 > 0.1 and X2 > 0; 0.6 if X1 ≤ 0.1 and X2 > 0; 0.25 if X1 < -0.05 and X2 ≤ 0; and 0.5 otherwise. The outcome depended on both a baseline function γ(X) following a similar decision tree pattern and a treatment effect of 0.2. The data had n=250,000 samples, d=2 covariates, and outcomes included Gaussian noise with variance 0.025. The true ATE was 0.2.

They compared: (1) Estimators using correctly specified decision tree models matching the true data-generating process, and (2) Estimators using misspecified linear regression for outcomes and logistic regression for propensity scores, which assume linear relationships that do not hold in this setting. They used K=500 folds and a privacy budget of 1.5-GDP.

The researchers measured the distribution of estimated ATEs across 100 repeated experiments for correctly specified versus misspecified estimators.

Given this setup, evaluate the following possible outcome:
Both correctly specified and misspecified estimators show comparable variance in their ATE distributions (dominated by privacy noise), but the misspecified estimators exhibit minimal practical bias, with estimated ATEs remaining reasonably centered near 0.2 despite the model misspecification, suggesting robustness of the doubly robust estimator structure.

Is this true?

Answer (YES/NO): NO